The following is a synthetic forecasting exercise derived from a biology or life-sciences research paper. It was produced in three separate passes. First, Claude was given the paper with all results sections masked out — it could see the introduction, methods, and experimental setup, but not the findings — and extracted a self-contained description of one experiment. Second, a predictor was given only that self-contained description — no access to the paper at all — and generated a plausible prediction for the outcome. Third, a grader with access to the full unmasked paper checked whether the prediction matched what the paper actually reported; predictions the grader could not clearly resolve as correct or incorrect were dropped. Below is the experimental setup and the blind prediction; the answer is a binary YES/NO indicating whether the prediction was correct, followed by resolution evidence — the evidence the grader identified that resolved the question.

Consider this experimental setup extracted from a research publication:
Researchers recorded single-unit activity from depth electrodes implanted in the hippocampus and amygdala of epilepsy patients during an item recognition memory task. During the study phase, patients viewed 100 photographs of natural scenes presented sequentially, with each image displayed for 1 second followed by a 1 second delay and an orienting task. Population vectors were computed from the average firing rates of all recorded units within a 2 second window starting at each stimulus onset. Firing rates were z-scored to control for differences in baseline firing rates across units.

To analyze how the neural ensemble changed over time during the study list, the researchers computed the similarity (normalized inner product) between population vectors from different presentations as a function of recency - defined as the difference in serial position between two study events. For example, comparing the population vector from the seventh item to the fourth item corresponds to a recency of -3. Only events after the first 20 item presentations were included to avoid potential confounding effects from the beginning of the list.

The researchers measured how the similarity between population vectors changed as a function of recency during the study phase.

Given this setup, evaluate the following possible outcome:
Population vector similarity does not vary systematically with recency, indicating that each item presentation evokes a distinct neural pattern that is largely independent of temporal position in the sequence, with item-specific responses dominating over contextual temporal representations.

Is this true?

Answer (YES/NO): NO